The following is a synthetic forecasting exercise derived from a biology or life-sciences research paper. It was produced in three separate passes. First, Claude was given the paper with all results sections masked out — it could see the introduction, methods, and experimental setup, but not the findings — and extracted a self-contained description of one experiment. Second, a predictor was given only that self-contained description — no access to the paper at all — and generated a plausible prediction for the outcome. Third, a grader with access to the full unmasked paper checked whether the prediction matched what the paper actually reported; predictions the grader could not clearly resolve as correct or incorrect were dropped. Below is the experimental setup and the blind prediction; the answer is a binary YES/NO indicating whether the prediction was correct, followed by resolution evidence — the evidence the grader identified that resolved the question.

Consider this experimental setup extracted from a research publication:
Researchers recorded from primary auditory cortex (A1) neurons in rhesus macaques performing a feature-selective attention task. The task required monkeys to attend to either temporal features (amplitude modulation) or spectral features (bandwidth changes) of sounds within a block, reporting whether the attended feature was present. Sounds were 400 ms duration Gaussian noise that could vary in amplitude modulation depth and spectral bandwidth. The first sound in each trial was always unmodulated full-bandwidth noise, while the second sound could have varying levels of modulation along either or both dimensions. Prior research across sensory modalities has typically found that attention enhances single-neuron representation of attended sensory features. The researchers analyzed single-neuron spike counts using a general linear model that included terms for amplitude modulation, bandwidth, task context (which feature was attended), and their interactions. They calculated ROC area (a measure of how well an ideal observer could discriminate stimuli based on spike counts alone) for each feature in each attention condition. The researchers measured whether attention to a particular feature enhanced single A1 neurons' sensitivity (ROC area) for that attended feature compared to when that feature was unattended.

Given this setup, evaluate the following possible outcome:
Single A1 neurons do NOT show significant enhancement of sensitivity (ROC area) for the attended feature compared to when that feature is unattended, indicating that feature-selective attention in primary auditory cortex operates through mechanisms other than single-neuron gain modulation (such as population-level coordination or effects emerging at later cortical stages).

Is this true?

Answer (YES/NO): YES